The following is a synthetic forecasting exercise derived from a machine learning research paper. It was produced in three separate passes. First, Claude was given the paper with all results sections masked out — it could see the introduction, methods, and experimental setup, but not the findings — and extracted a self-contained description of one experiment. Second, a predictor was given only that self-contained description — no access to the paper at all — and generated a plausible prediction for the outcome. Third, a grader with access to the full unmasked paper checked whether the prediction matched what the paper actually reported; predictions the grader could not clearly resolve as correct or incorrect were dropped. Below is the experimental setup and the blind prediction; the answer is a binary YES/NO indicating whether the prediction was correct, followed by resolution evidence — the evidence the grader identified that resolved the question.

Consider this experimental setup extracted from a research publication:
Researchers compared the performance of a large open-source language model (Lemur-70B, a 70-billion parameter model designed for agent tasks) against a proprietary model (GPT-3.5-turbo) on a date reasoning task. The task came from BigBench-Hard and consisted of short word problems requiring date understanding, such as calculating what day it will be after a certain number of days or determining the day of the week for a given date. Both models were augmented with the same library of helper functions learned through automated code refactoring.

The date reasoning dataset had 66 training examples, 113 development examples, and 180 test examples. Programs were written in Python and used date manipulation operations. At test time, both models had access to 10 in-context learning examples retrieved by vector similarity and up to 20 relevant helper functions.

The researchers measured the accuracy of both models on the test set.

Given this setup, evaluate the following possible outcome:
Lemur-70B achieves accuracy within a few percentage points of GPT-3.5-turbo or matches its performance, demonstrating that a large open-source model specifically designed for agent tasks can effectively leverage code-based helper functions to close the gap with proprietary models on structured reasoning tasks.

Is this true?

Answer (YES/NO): NO